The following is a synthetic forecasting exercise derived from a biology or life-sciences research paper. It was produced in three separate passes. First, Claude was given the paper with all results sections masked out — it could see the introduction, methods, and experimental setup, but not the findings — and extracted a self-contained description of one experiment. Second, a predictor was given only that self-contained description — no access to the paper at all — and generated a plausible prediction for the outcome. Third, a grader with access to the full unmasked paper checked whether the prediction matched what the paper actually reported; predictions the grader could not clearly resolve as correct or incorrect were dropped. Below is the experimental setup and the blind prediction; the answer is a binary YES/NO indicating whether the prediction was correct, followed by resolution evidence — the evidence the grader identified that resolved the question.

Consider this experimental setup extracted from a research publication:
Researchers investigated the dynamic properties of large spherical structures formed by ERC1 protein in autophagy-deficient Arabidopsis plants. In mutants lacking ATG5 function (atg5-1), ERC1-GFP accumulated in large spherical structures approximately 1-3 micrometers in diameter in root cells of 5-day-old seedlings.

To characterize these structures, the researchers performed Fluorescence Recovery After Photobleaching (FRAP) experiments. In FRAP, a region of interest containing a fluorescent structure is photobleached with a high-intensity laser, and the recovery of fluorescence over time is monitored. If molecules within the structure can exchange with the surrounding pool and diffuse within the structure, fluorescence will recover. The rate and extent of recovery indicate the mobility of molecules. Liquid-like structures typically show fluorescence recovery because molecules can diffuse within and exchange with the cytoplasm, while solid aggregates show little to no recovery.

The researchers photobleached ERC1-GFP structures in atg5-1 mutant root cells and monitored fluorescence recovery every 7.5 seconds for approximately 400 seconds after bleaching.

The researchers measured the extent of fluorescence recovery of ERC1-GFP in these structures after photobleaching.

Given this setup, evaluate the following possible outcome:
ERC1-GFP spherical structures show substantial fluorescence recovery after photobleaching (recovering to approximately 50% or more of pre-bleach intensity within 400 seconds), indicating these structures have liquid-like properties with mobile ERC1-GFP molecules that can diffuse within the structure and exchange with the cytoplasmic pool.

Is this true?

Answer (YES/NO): NO